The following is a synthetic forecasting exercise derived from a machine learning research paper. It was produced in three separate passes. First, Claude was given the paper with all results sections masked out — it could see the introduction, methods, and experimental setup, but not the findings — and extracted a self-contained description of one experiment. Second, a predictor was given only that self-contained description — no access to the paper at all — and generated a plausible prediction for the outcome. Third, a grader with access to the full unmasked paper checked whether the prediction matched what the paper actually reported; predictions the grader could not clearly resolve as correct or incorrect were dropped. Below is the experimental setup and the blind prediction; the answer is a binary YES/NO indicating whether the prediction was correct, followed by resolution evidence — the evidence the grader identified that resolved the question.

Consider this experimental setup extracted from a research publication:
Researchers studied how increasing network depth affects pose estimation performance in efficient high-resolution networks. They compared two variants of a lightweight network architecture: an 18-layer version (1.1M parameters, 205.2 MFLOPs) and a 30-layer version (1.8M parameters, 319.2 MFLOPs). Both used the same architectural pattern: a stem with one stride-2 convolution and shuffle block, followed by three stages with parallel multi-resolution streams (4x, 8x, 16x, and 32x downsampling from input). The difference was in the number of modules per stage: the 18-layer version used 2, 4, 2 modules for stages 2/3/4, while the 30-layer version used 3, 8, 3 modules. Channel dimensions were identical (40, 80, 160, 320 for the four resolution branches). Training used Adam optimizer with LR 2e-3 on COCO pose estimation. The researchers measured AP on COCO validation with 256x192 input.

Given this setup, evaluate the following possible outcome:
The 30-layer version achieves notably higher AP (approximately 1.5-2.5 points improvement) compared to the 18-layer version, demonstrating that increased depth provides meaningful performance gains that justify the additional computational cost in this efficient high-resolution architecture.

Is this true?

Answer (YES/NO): YES